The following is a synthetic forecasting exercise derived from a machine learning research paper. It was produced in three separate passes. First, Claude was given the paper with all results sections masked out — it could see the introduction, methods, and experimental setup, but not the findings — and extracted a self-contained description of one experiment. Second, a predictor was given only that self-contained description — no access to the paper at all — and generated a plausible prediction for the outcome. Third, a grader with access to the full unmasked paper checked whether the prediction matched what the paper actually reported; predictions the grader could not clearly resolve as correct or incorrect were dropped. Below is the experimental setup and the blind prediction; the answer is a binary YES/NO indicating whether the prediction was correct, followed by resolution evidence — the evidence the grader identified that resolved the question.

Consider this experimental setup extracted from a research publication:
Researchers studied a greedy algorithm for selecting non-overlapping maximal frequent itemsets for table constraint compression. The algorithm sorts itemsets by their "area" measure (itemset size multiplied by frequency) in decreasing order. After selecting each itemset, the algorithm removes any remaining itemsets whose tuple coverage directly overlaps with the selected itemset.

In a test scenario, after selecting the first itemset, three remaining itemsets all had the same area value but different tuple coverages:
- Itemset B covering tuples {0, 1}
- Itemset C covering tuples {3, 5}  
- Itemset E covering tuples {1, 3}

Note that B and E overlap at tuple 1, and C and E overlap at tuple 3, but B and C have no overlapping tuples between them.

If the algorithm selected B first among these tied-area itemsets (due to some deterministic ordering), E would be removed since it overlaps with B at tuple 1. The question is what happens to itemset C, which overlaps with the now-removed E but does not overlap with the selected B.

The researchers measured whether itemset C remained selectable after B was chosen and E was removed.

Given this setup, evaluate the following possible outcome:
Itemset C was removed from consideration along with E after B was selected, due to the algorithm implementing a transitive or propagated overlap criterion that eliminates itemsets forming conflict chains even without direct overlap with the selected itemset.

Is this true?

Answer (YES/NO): NO